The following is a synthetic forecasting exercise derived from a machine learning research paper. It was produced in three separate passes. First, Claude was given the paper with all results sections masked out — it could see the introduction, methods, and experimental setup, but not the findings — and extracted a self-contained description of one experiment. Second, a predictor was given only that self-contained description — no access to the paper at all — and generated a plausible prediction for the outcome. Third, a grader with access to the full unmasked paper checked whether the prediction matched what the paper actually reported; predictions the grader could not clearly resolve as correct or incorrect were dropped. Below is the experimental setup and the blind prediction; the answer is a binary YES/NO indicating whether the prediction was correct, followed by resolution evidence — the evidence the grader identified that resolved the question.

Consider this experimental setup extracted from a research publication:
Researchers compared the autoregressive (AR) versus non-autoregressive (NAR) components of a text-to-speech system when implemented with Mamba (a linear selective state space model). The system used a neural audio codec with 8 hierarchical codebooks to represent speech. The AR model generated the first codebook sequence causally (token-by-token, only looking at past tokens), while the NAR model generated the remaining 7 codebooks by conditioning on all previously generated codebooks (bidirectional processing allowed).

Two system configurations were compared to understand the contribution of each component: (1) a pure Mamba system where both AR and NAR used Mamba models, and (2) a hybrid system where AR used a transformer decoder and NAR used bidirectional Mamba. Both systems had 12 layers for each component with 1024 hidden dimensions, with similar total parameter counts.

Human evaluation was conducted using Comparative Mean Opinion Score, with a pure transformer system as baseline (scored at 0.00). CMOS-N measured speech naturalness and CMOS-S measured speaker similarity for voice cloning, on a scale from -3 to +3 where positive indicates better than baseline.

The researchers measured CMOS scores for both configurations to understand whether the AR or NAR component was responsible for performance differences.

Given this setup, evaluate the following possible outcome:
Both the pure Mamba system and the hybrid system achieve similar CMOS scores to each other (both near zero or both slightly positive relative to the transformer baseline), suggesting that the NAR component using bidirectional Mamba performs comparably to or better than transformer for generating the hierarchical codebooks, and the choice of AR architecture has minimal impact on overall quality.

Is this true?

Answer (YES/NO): NO